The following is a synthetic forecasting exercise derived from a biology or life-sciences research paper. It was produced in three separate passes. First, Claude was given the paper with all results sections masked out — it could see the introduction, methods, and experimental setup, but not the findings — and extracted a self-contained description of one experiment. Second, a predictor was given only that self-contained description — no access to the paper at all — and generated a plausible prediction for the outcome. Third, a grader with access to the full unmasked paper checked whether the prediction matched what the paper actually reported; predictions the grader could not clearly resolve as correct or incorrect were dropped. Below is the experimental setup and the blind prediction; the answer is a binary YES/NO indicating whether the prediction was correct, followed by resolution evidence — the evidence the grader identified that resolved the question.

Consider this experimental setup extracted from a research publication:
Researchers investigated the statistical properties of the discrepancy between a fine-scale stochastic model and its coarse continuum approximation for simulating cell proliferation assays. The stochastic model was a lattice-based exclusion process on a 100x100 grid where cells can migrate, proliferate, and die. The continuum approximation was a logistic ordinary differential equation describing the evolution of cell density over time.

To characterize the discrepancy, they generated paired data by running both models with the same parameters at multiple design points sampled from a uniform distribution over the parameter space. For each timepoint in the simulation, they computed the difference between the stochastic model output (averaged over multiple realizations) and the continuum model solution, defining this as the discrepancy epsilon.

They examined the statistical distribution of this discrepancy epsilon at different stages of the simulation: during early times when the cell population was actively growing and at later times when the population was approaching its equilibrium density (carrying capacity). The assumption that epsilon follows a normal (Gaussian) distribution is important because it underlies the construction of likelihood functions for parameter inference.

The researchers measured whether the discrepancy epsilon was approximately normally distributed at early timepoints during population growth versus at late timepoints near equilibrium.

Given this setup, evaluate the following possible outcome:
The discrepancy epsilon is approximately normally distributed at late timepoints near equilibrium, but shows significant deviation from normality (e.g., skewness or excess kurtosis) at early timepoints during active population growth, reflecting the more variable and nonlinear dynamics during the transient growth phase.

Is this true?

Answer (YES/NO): NO